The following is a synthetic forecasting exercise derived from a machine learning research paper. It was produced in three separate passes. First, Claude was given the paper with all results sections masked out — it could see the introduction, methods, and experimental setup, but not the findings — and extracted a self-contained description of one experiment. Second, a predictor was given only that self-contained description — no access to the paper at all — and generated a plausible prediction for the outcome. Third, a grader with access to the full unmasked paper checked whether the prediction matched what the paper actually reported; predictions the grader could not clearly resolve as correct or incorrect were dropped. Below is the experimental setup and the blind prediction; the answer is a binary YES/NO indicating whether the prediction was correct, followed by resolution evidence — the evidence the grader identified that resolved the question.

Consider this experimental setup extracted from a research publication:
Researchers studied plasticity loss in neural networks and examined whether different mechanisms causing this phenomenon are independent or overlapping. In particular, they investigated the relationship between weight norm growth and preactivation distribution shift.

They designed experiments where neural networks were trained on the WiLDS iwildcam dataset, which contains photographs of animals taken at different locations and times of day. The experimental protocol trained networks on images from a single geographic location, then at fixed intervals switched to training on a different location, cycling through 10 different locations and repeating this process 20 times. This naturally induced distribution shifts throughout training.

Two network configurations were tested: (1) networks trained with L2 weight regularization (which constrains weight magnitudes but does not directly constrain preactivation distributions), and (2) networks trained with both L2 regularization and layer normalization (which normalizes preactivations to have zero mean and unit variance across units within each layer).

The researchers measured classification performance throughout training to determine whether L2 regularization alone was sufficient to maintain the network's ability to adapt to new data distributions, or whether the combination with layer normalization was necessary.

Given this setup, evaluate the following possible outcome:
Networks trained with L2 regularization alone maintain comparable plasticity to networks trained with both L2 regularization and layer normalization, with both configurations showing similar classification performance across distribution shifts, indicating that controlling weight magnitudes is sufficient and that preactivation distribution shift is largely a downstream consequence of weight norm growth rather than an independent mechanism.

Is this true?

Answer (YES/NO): NO